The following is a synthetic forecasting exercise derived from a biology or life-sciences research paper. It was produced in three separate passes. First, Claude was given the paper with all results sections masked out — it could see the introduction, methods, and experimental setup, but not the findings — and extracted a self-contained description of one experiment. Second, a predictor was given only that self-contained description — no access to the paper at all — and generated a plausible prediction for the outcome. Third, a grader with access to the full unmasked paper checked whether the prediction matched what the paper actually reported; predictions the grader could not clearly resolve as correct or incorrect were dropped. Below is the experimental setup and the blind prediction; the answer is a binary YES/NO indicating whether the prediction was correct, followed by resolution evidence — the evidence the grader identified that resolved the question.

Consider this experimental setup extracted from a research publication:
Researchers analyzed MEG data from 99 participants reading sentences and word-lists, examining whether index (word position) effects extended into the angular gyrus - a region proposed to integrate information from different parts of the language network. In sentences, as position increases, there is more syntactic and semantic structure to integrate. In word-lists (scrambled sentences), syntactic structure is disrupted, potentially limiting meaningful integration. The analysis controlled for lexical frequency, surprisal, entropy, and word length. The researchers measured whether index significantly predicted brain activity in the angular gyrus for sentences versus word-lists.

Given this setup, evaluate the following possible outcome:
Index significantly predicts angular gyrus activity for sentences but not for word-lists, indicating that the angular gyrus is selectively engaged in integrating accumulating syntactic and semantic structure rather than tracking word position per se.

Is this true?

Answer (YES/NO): YES